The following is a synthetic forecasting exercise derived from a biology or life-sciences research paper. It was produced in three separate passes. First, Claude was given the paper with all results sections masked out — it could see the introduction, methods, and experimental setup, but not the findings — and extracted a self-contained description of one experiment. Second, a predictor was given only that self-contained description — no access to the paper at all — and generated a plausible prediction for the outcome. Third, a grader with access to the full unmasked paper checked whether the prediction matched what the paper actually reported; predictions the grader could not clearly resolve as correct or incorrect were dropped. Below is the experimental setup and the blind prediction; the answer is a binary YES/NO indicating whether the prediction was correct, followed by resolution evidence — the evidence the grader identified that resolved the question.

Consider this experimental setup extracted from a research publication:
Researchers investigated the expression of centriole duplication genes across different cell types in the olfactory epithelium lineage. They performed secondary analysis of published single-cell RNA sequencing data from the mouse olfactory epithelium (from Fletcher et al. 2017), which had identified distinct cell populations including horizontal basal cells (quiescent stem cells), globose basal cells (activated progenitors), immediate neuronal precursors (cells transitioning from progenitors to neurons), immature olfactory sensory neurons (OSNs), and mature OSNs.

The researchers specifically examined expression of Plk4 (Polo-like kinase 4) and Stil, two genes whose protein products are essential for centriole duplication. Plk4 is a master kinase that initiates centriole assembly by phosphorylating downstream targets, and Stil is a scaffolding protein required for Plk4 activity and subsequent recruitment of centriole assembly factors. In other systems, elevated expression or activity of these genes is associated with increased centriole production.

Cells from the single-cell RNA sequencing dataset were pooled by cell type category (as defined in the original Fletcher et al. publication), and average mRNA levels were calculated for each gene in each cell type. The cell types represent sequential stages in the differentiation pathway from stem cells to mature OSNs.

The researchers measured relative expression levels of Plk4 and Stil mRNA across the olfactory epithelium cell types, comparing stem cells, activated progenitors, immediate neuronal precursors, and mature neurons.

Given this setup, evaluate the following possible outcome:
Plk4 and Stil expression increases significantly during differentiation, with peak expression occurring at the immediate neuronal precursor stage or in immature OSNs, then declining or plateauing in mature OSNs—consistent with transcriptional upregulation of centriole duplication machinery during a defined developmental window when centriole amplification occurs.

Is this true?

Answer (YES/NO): YES